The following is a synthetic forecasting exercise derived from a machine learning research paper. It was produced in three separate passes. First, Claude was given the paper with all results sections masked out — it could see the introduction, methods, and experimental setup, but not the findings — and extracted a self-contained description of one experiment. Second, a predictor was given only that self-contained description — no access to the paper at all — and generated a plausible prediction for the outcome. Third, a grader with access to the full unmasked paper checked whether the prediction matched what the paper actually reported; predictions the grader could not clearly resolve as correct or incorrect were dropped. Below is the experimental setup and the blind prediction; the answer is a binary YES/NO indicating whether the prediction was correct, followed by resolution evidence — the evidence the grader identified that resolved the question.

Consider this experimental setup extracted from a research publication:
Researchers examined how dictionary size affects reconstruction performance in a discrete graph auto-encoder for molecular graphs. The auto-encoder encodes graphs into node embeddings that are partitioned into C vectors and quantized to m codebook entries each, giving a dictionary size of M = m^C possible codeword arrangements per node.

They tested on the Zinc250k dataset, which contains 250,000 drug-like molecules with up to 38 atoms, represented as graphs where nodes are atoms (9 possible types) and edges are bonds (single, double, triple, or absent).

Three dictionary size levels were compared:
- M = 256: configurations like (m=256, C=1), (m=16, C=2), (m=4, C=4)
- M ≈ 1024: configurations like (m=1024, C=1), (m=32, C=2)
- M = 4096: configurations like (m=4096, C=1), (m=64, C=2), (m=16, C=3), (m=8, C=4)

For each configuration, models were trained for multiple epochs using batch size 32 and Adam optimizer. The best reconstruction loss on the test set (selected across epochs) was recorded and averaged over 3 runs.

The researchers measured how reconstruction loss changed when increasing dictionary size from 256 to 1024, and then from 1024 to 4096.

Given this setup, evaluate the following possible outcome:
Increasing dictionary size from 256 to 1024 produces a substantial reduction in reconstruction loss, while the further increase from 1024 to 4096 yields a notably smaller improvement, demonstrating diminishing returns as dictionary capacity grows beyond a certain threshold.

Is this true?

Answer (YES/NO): YES